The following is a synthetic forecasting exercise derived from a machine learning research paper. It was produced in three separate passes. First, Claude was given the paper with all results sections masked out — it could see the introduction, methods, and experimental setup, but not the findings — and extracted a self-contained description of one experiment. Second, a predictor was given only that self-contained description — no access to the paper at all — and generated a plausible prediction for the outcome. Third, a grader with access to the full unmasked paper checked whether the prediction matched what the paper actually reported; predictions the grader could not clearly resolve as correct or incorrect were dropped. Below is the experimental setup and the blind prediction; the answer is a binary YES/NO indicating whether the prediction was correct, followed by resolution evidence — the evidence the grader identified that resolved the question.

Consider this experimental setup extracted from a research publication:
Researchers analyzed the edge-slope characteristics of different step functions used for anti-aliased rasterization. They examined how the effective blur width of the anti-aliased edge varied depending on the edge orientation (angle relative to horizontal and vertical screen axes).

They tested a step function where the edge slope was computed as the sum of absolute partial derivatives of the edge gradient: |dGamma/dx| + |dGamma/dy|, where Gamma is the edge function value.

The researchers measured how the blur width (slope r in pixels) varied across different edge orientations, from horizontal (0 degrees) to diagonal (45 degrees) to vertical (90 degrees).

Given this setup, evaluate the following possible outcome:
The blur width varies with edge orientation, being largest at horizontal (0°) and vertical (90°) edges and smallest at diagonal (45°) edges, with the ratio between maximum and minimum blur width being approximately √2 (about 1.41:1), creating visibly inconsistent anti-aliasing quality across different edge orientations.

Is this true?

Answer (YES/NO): NO